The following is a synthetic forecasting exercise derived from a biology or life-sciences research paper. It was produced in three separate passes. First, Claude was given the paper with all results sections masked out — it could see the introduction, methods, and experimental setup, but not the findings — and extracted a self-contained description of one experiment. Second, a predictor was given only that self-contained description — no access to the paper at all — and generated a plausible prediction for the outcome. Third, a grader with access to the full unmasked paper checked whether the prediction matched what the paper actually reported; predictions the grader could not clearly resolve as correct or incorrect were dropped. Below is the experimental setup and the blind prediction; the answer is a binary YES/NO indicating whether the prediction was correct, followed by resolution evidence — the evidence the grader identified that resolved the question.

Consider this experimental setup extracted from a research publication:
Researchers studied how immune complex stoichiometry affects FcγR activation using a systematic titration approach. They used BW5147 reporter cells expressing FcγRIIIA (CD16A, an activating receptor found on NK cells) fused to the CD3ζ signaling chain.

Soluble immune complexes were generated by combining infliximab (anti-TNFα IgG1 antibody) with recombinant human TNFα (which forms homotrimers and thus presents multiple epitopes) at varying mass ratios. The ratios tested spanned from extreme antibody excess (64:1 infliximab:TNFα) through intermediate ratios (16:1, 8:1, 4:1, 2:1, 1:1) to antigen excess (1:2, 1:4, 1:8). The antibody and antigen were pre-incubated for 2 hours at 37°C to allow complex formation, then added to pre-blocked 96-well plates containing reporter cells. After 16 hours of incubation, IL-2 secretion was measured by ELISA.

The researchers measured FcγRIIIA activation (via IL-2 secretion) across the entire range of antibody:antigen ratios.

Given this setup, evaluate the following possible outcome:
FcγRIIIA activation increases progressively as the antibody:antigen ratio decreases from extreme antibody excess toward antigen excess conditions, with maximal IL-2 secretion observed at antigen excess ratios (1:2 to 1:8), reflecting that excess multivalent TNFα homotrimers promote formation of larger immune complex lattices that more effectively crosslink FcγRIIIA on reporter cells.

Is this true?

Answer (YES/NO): NO